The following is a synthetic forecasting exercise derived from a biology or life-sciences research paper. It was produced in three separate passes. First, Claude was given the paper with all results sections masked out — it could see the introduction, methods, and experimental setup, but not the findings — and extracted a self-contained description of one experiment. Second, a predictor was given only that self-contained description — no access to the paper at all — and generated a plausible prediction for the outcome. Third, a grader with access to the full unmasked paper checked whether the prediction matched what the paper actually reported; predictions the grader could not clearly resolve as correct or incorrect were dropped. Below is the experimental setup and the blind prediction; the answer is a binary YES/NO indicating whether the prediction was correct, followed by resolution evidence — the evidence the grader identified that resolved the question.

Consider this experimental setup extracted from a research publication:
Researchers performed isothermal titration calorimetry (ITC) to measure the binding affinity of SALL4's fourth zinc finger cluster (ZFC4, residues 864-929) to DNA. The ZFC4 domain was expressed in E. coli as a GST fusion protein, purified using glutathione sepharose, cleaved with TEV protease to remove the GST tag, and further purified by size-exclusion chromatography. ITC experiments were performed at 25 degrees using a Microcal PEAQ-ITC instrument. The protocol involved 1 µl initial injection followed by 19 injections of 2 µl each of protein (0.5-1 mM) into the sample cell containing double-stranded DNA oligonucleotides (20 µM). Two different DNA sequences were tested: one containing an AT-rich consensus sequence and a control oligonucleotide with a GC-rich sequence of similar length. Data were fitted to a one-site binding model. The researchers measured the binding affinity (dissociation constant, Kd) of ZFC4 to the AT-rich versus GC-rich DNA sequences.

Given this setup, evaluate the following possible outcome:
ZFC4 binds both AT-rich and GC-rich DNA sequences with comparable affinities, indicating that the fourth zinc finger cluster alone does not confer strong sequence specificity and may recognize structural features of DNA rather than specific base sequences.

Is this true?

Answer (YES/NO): NO